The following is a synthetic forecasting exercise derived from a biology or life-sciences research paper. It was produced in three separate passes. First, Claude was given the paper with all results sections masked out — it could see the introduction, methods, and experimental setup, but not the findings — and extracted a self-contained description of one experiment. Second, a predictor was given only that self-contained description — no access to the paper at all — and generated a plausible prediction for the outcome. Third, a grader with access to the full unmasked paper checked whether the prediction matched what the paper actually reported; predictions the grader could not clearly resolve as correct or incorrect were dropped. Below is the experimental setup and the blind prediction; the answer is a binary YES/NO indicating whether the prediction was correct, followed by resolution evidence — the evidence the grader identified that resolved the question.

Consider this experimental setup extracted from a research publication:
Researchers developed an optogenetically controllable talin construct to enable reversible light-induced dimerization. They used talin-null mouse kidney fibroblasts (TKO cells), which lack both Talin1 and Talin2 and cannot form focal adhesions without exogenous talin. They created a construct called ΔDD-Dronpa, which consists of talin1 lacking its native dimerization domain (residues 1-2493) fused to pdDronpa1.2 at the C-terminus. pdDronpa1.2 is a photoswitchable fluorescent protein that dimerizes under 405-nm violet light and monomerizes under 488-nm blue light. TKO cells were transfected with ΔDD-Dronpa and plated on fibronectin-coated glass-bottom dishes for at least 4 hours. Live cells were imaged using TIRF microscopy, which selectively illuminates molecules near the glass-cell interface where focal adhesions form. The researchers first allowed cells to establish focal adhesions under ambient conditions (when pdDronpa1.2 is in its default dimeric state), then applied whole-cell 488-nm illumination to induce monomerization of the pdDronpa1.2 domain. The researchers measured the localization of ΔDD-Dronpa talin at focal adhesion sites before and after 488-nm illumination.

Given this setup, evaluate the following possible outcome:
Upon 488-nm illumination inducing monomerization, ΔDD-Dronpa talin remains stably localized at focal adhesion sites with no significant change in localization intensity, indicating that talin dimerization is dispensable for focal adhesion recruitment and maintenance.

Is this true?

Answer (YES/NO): NO